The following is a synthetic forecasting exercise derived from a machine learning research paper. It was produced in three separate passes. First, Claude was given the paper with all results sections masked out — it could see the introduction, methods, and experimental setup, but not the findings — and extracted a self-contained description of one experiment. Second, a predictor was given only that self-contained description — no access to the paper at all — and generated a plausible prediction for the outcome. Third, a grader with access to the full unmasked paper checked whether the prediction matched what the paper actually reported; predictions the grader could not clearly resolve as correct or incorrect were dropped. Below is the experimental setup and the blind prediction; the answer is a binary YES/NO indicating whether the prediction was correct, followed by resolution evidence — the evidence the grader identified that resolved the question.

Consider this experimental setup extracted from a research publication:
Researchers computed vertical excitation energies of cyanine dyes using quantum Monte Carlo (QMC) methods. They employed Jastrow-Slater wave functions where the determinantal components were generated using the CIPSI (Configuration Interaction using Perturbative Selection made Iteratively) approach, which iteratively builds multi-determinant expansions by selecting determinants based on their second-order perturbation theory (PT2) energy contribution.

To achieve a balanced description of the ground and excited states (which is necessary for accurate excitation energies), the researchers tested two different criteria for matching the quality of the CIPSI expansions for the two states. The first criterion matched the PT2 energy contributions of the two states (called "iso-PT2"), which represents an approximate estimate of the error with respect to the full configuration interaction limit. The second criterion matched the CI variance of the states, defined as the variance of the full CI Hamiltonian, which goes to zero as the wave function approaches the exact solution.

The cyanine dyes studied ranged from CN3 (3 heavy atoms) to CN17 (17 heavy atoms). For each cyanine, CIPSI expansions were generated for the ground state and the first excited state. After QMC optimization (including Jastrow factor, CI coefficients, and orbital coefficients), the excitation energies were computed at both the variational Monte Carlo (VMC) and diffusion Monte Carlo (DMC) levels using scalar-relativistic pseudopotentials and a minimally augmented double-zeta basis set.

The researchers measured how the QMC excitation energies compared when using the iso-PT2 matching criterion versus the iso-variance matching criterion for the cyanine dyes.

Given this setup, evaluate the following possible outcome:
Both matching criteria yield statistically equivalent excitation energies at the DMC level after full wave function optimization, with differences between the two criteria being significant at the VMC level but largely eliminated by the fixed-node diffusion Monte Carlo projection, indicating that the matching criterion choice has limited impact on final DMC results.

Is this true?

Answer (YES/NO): NO